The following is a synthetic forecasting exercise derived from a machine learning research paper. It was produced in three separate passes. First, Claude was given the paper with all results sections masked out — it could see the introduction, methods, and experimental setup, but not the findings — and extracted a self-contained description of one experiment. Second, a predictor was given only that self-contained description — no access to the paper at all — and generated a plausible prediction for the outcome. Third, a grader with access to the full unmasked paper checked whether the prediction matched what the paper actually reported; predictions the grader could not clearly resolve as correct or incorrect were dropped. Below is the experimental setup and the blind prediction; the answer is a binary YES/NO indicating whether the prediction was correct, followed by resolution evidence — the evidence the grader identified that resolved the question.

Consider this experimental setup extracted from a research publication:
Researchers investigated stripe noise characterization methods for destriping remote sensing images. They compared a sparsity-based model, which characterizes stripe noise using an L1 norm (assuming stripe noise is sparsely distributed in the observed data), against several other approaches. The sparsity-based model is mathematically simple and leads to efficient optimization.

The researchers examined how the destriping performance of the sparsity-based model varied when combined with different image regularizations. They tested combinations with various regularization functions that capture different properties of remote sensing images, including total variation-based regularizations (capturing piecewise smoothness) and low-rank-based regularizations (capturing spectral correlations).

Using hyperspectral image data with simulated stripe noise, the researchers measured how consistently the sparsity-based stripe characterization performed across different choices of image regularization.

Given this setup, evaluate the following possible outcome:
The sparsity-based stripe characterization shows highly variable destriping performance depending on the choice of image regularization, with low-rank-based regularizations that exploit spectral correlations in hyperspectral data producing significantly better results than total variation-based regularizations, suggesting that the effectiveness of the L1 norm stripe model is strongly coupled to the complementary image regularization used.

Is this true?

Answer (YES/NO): NO